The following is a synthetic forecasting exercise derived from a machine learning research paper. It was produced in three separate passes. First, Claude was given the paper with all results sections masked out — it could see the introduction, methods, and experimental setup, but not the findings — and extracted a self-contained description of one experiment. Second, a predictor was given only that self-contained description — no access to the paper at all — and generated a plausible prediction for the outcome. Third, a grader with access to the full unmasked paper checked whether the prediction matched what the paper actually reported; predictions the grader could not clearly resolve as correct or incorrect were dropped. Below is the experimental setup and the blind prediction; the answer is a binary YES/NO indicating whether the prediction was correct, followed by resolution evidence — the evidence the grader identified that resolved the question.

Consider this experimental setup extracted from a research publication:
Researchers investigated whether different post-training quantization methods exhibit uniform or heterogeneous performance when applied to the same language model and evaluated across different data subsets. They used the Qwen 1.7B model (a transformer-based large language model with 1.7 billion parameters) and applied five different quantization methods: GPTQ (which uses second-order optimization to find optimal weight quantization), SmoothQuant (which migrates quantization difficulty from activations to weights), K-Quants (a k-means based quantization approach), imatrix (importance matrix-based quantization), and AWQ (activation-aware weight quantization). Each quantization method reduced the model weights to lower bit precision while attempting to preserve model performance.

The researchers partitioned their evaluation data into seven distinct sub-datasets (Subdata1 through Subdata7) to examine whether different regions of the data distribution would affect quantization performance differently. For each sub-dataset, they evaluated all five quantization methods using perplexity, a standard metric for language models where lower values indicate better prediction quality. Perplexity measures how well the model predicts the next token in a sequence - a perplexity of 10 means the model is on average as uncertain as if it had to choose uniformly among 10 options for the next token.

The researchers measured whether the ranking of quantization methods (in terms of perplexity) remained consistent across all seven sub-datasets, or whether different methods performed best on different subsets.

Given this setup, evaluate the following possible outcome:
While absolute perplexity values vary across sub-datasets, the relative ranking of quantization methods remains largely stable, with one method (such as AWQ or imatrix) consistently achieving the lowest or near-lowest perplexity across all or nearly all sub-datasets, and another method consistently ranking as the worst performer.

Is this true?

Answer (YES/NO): NO